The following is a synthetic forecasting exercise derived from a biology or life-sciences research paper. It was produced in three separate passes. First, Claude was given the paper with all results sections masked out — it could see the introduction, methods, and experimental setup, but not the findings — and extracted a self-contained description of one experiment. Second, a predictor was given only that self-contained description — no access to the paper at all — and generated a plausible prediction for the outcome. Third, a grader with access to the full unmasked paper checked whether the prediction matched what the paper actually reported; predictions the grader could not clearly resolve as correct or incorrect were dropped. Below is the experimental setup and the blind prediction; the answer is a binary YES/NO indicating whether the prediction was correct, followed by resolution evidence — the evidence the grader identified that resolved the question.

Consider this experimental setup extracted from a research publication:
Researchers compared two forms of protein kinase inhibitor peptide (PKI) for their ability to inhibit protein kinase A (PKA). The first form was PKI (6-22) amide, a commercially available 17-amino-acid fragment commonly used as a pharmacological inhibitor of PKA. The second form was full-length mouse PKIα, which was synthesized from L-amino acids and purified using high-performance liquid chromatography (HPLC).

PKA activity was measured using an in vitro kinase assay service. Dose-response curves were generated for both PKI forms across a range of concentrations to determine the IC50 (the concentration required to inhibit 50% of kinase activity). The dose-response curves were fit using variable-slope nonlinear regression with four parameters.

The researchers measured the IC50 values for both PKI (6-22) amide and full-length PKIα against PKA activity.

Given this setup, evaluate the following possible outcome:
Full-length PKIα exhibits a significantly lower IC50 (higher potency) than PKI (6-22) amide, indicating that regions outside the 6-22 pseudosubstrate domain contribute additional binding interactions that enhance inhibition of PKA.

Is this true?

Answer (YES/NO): YES